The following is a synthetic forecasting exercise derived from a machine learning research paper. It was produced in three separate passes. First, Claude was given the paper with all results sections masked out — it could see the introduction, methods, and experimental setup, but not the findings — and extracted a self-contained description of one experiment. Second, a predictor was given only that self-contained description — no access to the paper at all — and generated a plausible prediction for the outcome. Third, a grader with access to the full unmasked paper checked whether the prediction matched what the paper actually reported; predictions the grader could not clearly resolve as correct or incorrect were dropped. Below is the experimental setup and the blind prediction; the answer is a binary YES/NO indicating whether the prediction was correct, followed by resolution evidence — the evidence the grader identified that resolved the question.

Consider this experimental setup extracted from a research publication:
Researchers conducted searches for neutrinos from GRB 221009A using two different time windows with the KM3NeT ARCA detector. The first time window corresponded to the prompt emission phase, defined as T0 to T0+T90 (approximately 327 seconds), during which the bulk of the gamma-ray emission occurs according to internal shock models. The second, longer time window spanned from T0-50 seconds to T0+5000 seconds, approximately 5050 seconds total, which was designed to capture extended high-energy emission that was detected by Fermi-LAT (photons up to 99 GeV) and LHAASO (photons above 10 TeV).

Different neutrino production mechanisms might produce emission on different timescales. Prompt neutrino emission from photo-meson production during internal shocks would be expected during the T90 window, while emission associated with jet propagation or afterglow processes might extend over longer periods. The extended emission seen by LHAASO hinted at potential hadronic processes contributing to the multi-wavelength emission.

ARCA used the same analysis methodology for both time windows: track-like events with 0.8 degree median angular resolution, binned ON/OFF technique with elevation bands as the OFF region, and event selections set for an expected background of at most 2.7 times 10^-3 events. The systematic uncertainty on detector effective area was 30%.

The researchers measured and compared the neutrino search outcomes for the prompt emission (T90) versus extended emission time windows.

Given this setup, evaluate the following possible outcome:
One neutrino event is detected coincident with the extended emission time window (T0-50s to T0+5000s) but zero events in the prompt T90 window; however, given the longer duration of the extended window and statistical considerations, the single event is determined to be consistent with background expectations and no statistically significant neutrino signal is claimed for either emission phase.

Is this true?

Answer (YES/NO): NO